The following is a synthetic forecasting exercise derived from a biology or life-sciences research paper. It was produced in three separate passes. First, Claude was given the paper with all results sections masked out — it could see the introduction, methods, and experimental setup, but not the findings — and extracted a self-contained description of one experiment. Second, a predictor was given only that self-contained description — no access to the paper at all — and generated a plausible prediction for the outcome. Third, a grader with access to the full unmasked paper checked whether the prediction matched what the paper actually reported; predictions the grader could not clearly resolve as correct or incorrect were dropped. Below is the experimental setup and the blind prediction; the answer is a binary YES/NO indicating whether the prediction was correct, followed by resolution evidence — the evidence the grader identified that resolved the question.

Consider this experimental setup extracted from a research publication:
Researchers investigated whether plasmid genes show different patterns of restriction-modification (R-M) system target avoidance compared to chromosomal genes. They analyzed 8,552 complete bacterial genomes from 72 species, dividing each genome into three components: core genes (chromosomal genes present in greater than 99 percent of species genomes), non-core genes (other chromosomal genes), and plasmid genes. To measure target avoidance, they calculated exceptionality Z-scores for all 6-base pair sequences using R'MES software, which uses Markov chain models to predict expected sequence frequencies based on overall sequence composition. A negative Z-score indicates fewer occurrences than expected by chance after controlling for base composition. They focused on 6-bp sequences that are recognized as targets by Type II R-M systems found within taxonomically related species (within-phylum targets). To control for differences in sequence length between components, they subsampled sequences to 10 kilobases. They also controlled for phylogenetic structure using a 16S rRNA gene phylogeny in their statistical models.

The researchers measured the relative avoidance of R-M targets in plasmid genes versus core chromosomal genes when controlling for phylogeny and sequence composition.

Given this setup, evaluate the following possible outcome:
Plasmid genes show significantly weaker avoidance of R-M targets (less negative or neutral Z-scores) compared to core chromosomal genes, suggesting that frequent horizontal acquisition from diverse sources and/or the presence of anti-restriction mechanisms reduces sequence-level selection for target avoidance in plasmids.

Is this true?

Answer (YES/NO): NO